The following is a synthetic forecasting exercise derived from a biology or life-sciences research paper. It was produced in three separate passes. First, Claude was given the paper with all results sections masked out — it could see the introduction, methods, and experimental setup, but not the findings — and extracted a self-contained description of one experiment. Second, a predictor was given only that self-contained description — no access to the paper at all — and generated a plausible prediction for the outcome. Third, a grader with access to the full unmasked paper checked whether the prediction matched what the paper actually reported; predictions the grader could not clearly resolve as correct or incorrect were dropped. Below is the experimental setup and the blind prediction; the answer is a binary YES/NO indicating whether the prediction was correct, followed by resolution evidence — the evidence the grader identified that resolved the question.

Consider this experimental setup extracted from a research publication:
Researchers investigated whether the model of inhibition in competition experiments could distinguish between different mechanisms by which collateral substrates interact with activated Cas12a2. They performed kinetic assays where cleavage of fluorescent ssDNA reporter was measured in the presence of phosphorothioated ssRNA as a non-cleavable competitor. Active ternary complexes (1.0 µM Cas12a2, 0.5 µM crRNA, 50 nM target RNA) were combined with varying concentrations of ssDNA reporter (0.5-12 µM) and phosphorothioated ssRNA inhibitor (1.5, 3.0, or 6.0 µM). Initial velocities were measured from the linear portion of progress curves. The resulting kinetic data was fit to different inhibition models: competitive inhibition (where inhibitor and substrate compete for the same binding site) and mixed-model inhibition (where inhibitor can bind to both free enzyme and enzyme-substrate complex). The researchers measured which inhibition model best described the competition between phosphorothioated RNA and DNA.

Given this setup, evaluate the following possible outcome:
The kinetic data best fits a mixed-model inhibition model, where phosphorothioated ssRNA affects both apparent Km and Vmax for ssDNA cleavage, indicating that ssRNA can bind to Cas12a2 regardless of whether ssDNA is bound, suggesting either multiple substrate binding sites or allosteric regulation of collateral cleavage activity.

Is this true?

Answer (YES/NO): NO